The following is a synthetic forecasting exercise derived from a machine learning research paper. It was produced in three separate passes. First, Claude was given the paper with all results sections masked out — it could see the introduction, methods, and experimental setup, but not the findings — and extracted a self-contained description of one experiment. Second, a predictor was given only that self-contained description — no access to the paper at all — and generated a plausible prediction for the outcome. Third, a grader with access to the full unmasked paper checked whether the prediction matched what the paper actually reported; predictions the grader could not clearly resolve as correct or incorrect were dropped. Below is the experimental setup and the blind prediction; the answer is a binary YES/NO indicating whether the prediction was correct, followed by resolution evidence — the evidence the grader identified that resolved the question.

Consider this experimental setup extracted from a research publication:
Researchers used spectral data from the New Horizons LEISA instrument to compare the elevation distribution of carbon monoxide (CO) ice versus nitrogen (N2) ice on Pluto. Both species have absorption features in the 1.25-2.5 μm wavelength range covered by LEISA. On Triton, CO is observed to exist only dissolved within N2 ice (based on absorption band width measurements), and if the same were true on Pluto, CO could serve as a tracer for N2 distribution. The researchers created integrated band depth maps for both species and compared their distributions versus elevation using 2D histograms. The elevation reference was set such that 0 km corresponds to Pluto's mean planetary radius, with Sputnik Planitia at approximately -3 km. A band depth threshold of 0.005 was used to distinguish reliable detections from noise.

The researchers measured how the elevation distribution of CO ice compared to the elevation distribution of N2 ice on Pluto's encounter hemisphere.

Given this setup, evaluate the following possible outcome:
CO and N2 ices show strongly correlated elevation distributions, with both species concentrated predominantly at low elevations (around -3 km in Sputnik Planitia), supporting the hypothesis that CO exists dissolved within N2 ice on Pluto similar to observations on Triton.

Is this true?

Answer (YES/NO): NO